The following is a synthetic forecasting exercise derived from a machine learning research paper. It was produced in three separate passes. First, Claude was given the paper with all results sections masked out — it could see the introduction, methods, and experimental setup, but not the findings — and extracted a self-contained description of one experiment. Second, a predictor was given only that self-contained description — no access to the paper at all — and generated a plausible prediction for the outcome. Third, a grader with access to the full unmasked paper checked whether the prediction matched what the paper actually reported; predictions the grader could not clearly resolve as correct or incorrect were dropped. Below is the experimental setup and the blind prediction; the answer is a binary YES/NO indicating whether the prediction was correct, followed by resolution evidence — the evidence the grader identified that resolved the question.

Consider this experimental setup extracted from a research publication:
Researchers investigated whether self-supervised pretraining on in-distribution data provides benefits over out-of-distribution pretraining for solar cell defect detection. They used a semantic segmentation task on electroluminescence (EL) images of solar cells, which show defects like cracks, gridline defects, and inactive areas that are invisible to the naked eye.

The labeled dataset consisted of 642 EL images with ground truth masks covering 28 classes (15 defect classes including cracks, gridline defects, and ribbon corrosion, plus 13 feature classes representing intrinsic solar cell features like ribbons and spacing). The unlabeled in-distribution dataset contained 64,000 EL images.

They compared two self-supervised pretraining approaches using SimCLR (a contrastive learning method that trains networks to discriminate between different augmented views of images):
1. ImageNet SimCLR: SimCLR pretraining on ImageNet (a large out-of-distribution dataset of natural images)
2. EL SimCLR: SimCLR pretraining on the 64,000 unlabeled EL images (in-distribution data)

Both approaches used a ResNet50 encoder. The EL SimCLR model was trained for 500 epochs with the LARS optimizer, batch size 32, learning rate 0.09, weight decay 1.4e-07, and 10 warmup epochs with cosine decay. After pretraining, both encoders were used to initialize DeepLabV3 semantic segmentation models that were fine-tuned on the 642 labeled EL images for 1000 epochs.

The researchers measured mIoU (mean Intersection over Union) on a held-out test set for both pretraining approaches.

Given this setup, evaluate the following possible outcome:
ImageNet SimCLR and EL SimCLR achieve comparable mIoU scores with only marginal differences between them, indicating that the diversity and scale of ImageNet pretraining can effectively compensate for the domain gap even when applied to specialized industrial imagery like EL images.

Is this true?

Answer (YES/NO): NO